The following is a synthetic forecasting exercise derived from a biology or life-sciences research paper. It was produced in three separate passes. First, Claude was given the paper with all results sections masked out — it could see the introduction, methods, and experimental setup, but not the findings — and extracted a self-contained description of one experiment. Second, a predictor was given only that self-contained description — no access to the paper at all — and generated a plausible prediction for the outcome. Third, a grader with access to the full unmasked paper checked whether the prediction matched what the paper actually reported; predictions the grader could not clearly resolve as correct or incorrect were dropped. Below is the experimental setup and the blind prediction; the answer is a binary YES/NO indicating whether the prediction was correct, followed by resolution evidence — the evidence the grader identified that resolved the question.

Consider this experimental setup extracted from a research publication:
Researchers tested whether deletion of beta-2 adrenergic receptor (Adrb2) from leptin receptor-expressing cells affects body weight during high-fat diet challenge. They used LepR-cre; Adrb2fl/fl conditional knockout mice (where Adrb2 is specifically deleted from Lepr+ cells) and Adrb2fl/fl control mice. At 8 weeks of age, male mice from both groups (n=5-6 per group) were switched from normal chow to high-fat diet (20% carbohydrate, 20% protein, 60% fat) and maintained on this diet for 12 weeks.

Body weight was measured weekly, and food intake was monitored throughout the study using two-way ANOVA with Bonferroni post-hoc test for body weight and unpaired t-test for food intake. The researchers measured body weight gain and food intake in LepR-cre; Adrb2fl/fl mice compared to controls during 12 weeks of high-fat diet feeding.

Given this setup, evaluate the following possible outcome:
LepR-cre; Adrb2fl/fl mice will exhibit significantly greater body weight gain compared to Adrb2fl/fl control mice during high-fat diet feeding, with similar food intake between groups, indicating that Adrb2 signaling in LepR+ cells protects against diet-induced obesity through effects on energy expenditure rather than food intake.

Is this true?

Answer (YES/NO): YES